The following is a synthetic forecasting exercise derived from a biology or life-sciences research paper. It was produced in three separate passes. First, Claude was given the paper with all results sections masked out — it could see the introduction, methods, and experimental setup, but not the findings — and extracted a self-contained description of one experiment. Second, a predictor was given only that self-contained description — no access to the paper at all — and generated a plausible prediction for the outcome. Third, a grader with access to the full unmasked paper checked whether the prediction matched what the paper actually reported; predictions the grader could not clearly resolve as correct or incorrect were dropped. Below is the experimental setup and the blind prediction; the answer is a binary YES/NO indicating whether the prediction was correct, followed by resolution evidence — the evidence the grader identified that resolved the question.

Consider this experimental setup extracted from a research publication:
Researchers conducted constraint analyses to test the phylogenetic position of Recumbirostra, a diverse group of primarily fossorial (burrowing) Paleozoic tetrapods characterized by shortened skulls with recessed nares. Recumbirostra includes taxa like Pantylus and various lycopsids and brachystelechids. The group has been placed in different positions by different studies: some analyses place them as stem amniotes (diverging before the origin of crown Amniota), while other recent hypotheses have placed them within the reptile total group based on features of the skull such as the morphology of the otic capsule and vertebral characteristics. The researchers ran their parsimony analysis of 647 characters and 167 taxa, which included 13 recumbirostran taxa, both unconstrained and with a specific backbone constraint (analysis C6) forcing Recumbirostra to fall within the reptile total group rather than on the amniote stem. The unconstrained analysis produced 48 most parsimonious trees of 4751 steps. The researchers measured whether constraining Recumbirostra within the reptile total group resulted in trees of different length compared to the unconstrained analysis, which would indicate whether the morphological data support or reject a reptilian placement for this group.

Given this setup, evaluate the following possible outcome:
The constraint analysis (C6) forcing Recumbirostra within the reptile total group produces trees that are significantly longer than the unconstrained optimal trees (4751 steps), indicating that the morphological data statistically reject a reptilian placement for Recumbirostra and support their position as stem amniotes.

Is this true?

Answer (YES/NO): NO